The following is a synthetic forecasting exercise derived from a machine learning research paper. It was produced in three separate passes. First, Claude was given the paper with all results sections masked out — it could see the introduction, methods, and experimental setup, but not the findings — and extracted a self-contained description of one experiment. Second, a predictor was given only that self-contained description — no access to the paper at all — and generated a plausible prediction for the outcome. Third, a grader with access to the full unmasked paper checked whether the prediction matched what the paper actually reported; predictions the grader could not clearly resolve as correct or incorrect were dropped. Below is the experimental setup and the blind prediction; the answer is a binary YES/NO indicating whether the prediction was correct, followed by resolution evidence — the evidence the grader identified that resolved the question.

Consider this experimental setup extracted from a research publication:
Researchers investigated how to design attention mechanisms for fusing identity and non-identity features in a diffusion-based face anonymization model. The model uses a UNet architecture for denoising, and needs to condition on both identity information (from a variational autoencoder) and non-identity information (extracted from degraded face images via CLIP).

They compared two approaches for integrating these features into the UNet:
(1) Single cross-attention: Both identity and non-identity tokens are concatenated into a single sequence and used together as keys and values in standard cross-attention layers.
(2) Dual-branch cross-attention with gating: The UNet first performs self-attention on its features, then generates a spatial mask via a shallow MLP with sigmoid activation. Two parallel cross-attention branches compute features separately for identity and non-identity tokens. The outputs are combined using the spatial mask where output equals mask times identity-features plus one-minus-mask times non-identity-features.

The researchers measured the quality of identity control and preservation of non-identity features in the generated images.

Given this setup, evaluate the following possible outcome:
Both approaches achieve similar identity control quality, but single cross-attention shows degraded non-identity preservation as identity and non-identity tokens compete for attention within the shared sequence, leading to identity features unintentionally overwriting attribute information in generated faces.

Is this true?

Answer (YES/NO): NO